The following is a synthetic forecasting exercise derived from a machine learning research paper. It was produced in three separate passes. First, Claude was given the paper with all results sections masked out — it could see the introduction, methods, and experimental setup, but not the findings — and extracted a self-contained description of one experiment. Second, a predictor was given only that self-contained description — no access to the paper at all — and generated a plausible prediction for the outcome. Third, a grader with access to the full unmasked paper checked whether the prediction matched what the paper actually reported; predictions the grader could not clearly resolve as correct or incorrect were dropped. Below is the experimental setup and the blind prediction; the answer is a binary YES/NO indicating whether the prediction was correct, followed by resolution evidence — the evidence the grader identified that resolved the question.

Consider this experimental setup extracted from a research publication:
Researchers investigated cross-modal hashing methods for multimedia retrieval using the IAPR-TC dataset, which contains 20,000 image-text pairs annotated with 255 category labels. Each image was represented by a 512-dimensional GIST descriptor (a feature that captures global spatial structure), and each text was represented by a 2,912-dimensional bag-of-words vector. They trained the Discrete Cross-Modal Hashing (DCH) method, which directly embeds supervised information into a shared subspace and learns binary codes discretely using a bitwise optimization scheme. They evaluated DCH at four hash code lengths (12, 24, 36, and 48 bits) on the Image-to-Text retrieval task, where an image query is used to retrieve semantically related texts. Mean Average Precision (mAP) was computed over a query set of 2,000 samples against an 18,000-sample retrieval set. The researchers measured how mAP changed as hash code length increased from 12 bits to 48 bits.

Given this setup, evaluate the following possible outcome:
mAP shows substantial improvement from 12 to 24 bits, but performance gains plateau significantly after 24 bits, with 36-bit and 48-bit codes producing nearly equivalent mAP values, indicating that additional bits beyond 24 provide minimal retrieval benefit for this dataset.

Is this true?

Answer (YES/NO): NO